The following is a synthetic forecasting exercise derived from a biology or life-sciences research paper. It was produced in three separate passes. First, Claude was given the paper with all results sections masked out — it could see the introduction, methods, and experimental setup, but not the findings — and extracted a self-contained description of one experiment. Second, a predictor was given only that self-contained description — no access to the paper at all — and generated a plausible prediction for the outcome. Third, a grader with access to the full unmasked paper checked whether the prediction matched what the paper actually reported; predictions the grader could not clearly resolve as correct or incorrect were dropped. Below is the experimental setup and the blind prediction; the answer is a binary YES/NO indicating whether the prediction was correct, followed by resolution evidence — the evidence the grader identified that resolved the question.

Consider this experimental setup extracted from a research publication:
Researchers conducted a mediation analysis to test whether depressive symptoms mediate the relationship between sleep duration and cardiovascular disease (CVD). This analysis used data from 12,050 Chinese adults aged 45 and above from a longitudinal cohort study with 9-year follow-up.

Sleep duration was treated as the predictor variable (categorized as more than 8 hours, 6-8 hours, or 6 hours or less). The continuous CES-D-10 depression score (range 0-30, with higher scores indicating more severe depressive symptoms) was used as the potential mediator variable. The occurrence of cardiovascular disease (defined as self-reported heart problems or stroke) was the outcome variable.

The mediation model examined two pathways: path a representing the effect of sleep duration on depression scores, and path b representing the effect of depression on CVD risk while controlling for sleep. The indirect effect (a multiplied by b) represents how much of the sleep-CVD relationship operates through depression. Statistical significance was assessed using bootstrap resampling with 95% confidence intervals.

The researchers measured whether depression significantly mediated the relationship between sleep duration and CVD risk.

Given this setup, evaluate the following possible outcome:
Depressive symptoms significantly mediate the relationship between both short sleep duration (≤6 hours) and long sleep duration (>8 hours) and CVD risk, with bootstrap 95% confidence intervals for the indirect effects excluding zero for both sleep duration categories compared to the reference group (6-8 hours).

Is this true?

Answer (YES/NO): NO